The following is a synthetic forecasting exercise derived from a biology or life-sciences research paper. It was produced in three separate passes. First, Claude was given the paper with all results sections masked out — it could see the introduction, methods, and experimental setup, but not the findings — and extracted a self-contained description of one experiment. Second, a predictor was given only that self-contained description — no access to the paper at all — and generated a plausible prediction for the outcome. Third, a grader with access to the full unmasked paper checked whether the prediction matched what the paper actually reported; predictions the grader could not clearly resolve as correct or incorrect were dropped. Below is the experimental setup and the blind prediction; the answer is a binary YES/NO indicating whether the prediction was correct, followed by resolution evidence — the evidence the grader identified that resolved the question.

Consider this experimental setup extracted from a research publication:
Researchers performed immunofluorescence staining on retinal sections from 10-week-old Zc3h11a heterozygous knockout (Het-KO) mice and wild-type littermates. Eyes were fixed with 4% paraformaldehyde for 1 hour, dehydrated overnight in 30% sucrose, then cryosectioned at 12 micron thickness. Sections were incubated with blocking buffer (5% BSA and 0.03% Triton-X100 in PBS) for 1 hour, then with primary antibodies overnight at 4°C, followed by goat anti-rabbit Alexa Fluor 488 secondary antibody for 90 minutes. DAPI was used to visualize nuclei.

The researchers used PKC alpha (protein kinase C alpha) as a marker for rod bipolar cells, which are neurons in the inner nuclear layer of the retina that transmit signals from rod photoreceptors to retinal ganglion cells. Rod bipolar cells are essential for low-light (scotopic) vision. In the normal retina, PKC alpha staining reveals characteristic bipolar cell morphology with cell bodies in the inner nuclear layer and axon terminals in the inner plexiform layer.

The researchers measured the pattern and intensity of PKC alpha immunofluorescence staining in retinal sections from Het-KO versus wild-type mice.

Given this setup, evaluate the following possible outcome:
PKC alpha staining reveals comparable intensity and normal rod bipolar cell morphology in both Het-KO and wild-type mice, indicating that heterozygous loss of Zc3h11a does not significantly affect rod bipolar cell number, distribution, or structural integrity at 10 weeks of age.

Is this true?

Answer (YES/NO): NO